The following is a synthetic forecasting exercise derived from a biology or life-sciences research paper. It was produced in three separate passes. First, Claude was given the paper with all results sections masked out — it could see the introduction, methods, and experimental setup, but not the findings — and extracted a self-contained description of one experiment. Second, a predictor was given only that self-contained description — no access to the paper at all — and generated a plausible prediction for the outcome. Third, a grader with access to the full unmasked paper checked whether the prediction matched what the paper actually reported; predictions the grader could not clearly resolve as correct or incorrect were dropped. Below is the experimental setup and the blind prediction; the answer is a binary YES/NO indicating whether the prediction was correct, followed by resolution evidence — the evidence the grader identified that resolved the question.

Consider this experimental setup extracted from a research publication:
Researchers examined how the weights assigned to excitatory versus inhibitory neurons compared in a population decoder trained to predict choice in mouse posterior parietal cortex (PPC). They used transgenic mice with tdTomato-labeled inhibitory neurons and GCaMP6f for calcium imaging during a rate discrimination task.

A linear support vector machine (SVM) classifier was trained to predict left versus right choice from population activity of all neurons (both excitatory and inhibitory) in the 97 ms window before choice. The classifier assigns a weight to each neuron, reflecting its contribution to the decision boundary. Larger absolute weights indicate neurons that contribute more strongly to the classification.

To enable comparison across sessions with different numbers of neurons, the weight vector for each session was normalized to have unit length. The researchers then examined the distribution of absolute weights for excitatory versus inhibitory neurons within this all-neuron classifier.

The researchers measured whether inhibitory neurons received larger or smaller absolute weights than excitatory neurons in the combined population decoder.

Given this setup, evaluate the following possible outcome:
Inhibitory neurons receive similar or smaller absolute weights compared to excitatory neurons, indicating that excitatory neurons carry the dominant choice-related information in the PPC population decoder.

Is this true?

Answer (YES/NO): NO